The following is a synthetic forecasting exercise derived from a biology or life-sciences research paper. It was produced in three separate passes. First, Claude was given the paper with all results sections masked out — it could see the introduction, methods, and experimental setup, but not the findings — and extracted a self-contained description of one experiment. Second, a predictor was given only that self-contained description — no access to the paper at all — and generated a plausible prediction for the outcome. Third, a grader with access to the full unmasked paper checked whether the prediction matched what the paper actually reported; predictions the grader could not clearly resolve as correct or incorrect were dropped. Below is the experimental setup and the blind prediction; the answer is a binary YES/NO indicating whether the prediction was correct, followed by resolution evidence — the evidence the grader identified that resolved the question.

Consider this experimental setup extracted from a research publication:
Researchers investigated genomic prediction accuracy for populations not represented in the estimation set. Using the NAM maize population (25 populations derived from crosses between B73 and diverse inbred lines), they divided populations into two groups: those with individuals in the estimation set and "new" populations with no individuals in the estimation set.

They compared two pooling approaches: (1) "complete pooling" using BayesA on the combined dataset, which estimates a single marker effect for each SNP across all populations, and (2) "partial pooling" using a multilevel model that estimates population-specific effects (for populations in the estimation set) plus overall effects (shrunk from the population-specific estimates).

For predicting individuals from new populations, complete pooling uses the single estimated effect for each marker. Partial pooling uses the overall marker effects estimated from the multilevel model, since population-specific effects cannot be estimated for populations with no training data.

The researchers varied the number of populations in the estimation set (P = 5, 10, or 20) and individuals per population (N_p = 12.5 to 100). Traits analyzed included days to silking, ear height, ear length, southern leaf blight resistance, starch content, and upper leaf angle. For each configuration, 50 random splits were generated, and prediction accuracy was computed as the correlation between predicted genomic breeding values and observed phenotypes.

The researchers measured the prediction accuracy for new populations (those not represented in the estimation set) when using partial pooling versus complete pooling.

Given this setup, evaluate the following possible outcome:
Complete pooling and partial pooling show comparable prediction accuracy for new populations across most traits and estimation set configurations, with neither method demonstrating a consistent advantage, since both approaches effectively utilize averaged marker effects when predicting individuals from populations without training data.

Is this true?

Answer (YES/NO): YES